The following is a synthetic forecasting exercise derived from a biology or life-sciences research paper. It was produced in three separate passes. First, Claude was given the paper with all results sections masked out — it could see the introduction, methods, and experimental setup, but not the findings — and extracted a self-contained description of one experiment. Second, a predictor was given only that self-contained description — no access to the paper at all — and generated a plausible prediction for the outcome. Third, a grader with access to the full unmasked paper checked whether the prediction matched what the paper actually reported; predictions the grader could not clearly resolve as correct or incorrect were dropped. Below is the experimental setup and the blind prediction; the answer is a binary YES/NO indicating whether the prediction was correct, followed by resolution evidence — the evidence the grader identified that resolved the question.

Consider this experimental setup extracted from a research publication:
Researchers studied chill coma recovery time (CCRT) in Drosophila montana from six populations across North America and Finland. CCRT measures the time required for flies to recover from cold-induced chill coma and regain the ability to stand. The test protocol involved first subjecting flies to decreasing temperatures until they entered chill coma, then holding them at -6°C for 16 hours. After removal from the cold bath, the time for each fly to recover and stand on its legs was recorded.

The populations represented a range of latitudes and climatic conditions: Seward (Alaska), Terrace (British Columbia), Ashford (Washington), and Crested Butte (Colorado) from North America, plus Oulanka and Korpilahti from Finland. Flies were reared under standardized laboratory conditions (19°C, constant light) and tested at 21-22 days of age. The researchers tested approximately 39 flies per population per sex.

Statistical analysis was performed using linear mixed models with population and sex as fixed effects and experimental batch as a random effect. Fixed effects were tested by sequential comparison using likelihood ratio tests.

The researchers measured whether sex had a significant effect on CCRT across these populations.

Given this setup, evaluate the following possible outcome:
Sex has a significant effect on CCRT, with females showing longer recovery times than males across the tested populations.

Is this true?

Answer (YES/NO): NO